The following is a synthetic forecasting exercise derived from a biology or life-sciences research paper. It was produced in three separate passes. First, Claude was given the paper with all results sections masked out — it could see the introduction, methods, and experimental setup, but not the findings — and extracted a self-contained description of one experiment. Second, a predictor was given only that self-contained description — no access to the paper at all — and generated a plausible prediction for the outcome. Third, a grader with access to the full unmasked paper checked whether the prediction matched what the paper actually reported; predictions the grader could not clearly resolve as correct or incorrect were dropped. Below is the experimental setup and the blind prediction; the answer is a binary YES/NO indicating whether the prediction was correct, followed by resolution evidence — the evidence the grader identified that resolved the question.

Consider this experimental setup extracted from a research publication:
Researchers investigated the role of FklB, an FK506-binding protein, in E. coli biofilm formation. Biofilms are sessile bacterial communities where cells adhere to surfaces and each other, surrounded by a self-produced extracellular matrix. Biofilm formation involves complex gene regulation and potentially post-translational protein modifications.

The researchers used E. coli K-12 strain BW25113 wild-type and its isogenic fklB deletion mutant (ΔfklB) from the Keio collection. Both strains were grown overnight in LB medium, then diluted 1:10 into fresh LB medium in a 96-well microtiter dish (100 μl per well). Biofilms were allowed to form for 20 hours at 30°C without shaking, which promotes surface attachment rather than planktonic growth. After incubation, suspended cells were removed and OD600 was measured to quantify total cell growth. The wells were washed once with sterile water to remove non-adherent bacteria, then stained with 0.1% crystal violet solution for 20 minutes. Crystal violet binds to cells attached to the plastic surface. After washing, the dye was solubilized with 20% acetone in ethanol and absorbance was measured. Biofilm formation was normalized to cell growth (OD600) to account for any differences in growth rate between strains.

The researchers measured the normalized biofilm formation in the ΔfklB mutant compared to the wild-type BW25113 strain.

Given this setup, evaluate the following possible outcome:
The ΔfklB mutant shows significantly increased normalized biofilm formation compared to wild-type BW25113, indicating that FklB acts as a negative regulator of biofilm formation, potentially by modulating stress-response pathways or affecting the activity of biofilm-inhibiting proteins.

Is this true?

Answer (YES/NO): YES